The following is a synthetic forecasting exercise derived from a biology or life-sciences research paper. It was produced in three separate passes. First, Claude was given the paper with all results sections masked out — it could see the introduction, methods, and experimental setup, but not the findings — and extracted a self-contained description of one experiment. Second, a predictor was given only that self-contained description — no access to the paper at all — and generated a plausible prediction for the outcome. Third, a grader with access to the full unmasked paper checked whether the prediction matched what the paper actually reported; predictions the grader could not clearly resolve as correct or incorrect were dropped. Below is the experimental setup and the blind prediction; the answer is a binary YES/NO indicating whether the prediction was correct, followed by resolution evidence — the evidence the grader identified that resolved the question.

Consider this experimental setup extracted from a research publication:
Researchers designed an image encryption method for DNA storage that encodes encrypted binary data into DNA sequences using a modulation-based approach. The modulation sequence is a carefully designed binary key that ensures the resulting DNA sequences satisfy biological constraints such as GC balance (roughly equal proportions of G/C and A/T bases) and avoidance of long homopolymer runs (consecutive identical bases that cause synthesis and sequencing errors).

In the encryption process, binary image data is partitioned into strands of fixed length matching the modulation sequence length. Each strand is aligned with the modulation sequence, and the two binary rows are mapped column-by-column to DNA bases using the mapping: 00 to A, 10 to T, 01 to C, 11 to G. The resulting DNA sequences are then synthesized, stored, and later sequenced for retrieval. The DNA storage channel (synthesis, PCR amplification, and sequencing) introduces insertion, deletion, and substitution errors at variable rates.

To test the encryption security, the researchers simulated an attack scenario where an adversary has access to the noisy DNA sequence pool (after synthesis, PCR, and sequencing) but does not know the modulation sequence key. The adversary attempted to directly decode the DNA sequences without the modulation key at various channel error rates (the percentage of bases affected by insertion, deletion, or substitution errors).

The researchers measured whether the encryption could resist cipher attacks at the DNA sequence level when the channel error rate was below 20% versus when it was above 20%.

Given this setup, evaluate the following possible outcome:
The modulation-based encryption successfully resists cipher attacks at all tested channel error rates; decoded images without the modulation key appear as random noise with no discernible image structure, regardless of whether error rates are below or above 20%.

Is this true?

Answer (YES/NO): NO